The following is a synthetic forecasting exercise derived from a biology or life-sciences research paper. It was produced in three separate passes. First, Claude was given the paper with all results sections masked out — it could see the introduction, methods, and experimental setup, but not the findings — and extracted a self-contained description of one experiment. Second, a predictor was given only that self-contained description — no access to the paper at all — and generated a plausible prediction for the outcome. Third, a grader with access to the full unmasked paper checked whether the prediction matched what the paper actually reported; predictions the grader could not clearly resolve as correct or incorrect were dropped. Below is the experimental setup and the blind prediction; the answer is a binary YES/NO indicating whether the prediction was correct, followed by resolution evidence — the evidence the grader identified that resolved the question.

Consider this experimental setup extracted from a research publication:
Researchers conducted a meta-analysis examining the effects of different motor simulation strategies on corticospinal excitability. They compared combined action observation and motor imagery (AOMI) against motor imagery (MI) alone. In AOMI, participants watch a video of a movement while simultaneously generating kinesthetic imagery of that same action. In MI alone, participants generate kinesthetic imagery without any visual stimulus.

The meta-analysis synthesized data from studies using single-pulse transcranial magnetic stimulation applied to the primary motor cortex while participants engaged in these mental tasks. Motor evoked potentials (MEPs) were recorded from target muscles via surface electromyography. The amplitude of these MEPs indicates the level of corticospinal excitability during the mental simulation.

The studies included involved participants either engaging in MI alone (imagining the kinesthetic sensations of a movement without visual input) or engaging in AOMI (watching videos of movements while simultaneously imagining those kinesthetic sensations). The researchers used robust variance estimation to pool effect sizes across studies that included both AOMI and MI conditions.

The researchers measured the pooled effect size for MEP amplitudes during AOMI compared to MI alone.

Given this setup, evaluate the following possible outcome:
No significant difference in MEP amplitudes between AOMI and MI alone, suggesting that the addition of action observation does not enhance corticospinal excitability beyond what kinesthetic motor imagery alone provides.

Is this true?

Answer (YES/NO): YES